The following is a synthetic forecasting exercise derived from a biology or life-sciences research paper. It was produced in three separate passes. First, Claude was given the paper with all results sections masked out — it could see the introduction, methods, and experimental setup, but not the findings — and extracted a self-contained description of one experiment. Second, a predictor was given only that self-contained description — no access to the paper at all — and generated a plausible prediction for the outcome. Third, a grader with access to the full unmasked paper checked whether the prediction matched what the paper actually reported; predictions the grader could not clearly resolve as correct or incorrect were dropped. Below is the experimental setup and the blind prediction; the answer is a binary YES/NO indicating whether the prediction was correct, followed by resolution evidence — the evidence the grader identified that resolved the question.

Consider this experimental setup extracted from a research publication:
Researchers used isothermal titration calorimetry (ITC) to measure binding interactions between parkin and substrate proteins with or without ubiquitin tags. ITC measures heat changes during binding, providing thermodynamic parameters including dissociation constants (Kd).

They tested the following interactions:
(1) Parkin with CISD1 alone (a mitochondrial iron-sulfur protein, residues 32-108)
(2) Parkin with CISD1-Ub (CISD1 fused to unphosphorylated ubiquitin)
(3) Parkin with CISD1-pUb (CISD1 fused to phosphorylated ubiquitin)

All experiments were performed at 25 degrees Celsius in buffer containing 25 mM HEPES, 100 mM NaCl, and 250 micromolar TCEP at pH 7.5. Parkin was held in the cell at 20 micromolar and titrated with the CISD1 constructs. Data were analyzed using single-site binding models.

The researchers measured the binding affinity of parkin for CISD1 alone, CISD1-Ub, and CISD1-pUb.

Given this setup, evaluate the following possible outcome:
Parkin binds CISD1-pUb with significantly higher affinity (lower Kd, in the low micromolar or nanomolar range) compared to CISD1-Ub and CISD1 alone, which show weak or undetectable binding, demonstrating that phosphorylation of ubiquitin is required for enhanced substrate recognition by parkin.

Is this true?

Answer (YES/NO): YES